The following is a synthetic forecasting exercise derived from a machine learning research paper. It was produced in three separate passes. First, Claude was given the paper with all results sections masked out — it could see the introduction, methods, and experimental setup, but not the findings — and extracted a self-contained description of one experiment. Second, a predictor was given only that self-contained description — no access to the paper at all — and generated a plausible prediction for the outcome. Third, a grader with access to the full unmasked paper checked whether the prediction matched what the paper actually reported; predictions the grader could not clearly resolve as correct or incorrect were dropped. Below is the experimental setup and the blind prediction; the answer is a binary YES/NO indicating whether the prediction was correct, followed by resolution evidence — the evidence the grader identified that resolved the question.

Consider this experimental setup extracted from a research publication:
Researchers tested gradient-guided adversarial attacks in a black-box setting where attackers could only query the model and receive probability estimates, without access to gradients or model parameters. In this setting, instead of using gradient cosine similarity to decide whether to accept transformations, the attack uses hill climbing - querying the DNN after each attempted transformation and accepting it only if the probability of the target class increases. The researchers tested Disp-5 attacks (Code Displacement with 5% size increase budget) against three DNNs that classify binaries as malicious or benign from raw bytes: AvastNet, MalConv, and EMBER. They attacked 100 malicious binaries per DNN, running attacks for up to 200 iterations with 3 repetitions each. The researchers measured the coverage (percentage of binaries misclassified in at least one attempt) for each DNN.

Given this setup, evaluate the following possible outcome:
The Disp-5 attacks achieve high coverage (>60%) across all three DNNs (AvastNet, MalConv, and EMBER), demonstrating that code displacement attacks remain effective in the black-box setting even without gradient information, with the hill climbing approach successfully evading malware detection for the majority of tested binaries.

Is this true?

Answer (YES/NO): NO